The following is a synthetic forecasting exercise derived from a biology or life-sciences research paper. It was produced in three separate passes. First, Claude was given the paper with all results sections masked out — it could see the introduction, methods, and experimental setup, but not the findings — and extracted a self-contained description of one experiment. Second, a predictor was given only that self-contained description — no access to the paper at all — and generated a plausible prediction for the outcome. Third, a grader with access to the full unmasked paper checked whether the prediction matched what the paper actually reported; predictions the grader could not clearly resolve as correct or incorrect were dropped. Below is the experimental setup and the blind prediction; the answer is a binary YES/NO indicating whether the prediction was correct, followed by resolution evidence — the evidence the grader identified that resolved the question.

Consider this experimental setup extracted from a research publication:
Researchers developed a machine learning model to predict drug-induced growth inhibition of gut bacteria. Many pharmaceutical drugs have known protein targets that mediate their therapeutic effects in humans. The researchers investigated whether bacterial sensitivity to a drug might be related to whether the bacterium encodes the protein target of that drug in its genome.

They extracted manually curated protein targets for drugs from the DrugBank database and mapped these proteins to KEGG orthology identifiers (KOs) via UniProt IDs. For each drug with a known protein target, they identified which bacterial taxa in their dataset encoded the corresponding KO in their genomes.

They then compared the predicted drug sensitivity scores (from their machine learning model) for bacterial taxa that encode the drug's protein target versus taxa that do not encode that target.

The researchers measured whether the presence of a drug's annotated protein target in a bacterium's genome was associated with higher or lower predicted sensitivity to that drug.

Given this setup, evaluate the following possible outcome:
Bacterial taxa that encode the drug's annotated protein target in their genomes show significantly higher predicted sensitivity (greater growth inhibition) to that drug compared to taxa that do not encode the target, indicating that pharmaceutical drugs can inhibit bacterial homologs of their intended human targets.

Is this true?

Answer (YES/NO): YES